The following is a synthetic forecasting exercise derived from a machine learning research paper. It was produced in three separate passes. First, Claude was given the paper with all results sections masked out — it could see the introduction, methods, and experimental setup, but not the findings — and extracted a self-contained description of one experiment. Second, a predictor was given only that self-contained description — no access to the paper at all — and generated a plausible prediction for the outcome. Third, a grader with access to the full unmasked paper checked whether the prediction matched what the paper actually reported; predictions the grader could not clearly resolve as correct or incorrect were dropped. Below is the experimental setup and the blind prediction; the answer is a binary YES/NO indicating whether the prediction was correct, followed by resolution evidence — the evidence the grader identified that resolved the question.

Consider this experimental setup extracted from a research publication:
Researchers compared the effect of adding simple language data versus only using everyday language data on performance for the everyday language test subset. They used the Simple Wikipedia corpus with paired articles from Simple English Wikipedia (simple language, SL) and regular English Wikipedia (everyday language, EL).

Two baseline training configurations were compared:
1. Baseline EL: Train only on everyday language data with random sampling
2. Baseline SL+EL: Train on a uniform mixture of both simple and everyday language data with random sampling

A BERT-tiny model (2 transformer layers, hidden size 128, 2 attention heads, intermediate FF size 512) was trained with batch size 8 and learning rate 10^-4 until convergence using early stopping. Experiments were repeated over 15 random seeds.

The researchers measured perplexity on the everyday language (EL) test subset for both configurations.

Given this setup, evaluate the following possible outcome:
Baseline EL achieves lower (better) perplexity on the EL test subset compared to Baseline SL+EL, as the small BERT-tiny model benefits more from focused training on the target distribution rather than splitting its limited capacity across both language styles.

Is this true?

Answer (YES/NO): NO